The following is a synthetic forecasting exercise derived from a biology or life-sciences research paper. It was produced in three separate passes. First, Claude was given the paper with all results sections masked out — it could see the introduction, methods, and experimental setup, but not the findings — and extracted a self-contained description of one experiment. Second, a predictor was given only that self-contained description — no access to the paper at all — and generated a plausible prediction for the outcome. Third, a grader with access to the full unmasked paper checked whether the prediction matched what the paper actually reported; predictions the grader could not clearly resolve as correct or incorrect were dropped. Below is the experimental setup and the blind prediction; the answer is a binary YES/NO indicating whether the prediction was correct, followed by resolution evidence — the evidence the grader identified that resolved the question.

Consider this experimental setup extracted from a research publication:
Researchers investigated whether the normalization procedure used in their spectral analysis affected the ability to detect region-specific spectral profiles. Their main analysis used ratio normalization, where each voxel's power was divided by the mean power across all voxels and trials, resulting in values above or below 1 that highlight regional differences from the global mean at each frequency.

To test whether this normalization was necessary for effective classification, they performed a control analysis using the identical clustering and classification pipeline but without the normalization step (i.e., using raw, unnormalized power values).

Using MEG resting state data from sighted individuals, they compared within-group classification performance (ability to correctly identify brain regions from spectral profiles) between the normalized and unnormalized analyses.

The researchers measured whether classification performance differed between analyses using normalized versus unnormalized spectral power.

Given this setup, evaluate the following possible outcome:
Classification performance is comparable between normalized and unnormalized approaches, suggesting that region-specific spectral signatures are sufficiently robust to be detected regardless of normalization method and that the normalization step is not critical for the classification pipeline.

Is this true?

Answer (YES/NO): NO